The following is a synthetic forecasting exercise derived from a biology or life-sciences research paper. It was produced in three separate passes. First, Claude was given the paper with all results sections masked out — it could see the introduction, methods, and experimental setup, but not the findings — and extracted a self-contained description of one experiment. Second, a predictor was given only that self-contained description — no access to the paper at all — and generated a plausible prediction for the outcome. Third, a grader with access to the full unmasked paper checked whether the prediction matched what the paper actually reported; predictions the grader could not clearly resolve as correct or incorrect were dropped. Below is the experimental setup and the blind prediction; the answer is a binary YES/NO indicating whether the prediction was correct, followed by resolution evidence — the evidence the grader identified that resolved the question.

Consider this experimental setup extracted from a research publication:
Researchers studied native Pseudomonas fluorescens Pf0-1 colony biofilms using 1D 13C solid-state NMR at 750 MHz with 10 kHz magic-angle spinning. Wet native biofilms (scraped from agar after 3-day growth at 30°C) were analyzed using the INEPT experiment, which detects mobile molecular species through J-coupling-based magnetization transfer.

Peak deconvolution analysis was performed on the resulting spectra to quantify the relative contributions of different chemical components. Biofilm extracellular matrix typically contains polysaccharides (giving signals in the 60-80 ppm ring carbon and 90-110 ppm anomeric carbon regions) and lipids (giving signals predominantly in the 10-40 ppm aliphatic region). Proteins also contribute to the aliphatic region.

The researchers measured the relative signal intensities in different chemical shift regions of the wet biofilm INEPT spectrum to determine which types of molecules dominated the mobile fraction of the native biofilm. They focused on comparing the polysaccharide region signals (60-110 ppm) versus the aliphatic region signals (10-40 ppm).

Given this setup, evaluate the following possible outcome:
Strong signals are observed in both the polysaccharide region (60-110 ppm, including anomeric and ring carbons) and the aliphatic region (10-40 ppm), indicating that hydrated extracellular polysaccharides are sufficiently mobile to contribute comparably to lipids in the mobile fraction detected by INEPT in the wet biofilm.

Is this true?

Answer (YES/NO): NO